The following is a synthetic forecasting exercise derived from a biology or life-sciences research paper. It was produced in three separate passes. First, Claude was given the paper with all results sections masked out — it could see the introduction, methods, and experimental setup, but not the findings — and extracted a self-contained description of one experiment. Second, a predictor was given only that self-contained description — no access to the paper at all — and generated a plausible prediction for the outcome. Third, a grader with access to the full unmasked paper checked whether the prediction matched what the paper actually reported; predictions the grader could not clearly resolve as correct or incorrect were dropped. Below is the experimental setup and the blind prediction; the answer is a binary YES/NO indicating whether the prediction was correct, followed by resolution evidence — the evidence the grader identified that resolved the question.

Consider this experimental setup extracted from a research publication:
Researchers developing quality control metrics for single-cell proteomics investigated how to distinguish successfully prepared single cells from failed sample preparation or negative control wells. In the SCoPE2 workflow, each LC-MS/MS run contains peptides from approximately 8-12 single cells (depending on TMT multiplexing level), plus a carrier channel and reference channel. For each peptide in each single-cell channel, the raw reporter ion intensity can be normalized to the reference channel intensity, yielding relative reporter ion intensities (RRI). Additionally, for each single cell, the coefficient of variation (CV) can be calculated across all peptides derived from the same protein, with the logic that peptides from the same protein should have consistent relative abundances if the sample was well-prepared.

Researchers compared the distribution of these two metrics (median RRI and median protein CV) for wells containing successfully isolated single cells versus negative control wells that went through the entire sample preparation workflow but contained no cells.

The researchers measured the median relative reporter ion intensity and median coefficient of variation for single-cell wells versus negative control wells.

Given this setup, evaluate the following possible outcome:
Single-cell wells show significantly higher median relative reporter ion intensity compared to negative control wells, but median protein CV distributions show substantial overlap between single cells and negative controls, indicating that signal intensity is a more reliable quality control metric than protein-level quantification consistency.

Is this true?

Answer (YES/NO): NO